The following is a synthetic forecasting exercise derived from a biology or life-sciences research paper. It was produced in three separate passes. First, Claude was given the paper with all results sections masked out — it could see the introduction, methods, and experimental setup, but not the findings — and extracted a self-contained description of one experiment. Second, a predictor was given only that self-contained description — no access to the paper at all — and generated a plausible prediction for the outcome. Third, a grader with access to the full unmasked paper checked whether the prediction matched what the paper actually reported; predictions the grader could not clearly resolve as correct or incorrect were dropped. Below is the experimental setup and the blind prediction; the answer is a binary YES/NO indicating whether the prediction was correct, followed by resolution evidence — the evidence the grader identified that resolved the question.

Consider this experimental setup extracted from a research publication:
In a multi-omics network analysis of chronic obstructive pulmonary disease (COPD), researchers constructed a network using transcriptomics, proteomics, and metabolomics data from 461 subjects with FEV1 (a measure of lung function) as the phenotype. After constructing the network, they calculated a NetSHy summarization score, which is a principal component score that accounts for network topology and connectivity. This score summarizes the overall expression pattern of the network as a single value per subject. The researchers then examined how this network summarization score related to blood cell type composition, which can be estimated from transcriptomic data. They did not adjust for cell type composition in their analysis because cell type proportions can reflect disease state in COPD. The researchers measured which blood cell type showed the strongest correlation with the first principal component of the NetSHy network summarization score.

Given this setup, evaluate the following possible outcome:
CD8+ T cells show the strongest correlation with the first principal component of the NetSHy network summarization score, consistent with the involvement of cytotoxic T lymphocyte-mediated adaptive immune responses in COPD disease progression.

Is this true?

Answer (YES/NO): NO